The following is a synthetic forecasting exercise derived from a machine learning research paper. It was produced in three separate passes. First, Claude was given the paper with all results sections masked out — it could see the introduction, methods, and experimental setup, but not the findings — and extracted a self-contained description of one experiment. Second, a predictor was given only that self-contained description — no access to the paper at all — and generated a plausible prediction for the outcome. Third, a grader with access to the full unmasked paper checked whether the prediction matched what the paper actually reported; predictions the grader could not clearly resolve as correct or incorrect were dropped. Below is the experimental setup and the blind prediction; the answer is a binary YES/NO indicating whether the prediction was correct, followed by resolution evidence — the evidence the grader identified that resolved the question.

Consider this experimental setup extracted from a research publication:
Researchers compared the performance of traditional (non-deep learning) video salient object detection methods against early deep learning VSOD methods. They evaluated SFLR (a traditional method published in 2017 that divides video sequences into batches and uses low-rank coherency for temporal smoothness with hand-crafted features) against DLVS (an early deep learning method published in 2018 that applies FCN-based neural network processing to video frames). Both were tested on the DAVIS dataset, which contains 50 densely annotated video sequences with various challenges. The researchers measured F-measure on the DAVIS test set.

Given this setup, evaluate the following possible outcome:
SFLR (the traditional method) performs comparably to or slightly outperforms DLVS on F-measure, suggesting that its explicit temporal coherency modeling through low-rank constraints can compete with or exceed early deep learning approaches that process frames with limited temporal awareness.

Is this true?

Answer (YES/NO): YES